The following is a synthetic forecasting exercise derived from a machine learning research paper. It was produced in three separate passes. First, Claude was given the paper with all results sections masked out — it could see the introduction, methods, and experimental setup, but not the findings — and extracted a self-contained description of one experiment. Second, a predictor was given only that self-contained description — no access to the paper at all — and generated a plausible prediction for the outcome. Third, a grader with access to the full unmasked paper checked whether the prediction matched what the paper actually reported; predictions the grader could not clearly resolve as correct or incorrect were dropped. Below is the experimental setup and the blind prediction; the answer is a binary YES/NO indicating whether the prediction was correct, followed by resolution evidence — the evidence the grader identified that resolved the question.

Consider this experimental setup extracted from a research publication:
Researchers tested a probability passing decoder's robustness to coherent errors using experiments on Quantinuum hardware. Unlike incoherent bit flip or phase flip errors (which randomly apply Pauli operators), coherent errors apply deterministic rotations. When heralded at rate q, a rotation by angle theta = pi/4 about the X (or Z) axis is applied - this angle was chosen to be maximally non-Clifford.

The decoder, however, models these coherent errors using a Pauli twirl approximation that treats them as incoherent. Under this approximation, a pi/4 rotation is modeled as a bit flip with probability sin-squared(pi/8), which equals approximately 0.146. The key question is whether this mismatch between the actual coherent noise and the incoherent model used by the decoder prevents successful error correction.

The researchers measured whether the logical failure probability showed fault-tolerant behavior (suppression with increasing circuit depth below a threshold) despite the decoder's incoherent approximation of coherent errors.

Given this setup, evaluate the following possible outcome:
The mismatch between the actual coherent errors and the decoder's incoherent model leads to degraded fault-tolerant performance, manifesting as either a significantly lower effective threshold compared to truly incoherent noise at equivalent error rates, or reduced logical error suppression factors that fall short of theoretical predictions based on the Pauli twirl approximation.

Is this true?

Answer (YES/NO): NO